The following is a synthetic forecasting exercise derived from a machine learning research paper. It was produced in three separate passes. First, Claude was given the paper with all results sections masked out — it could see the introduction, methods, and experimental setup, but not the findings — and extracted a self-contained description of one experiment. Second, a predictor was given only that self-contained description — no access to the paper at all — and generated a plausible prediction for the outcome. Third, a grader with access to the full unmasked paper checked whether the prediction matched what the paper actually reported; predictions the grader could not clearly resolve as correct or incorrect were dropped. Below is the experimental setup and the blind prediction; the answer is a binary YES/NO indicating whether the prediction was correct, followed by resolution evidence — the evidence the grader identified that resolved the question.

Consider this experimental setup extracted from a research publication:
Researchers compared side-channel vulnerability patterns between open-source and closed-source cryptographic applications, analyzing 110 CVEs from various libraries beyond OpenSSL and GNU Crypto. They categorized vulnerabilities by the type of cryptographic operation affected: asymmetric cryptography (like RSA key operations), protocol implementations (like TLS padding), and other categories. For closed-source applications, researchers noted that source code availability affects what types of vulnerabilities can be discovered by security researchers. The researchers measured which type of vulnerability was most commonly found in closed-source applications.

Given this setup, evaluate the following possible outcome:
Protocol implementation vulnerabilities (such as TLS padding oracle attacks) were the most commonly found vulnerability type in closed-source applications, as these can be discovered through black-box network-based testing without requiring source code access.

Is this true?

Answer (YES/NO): YES